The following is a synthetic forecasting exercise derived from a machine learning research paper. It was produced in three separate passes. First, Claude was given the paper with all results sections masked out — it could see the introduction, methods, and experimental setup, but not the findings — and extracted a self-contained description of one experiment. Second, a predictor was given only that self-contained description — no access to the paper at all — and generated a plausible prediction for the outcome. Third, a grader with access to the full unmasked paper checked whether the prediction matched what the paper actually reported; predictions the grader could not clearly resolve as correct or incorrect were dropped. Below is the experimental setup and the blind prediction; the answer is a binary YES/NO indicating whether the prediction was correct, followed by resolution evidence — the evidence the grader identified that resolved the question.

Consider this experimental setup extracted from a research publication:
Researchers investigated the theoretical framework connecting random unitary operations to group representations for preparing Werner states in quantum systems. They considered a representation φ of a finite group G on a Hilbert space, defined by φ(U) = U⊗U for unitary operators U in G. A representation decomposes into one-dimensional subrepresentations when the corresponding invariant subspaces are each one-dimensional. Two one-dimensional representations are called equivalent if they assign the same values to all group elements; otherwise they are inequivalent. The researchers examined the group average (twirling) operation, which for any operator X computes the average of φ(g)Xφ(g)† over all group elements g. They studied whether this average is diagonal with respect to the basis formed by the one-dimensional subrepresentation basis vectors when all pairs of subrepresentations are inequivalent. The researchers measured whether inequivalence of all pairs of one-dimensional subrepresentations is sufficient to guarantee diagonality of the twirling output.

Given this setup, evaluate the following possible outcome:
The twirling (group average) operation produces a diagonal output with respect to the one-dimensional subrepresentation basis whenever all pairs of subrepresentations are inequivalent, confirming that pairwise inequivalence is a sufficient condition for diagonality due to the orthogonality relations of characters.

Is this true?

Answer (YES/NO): YES